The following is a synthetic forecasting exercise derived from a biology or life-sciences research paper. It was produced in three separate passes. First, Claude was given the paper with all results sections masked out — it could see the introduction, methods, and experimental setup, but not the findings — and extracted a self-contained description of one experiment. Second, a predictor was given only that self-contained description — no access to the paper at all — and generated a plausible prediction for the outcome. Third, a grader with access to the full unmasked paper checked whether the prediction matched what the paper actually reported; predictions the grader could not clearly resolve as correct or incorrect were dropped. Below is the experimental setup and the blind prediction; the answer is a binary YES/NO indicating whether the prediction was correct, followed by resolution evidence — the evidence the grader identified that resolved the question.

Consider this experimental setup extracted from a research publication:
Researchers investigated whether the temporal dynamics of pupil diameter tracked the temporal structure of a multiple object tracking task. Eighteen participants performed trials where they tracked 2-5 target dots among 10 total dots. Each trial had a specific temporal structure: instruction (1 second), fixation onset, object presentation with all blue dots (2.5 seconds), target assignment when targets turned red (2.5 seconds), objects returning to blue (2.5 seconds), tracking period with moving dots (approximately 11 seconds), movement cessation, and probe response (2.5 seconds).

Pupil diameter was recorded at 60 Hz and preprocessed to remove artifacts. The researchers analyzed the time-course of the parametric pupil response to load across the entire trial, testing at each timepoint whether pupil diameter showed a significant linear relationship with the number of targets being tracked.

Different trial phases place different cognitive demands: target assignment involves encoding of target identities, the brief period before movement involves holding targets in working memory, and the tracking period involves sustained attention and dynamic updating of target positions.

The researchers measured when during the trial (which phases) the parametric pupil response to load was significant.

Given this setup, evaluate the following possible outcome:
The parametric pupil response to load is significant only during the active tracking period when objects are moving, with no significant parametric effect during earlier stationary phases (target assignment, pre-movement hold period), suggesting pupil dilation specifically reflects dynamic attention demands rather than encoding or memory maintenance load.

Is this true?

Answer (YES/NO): NO